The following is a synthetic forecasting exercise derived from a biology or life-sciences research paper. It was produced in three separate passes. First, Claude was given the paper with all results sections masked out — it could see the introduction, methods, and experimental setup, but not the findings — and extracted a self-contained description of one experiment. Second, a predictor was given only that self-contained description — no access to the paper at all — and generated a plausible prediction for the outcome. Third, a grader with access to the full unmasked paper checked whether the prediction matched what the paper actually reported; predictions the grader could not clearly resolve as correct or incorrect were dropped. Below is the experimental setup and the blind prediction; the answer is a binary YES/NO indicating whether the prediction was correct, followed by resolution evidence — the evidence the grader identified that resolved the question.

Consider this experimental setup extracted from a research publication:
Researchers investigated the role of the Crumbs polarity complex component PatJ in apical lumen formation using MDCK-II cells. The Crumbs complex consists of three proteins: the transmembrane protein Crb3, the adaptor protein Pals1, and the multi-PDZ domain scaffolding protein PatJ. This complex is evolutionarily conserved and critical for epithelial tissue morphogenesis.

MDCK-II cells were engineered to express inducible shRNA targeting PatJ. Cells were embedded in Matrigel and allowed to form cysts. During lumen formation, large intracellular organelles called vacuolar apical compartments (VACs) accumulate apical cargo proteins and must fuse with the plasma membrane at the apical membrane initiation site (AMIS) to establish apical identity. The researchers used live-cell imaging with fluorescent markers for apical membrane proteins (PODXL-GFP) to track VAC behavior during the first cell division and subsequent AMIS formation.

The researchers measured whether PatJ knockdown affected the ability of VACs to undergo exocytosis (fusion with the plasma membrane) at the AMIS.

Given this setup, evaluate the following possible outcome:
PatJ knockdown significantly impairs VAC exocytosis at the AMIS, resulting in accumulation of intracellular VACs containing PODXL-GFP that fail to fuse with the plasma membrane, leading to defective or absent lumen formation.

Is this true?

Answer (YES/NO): YES